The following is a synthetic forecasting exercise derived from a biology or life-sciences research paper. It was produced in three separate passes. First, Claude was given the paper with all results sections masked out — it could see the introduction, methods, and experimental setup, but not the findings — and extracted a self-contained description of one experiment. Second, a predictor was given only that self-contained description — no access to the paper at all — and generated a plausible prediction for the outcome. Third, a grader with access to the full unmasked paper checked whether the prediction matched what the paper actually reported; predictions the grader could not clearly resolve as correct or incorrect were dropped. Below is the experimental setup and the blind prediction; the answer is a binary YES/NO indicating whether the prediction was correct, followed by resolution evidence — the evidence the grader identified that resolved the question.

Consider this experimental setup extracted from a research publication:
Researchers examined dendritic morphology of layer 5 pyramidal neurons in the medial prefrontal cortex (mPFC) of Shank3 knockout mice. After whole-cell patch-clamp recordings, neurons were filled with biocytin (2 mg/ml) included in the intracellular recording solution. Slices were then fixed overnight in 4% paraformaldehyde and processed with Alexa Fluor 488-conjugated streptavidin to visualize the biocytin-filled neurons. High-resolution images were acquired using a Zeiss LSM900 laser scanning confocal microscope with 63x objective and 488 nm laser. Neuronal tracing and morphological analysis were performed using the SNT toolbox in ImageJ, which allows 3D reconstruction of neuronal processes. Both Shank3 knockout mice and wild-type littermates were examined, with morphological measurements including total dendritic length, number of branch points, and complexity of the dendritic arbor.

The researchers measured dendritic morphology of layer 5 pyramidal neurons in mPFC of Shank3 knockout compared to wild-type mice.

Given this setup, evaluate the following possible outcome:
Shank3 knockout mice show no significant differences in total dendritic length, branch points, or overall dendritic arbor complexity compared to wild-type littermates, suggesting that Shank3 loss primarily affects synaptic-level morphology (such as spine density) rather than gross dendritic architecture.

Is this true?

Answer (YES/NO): NO